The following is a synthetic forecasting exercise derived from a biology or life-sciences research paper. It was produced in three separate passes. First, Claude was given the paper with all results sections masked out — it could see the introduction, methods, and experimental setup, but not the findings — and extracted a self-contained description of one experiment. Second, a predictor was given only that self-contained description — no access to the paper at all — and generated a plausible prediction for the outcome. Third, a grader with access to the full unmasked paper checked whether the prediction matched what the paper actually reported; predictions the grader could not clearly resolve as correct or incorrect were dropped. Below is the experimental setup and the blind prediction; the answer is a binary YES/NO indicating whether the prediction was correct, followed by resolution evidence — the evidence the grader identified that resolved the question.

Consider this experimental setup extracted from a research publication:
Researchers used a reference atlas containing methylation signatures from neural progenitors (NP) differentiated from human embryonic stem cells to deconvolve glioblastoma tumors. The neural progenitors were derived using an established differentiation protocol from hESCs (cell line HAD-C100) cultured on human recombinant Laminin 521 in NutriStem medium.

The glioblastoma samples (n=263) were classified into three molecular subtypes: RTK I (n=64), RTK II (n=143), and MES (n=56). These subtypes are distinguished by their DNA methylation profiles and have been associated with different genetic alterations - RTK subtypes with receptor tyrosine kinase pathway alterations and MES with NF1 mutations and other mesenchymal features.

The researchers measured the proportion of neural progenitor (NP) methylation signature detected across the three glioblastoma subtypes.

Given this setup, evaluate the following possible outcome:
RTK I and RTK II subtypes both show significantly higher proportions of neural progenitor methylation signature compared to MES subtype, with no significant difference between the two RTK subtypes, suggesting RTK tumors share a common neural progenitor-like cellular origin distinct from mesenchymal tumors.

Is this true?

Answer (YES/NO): NO